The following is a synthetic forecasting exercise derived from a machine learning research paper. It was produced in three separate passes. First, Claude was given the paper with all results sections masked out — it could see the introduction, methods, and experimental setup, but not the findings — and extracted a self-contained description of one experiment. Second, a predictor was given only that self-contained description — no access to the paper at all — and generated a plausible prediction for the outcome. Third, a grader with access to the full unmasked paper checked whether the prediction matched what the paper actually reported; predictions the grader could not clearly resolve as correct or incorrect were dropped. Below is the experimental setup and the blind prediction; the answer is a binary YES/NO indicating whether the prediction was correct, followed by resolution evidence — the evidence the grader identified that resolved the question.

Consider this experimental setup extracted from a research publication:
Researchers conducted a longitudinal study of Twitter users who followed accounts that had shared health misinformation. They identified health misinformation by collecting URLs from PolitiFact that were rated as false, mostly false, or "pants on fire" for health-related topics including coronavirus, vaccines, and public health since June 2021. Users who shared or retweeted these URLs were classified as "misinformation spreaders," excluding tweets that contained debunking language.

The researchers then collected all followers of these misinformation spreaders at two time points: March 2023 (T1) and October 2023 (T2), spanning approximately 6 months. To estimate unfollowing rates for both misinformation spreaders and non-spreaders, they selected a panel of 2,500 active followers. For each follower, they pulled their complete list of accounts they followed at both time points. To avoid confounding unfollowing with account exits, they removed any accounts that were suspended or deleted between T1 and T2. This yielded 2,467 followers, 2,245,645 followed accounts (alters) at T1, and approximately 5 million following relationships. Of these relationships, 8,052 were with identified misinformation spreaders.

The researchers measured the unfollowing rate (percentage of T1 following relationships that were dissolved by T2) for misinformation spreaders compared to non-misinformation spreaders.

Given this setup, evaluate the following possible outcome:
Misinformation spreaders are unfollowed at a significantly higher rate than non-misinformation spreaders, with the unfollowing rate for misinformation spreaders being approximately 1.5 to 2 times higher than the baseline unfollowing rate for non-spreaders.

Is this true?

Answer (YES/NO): NO